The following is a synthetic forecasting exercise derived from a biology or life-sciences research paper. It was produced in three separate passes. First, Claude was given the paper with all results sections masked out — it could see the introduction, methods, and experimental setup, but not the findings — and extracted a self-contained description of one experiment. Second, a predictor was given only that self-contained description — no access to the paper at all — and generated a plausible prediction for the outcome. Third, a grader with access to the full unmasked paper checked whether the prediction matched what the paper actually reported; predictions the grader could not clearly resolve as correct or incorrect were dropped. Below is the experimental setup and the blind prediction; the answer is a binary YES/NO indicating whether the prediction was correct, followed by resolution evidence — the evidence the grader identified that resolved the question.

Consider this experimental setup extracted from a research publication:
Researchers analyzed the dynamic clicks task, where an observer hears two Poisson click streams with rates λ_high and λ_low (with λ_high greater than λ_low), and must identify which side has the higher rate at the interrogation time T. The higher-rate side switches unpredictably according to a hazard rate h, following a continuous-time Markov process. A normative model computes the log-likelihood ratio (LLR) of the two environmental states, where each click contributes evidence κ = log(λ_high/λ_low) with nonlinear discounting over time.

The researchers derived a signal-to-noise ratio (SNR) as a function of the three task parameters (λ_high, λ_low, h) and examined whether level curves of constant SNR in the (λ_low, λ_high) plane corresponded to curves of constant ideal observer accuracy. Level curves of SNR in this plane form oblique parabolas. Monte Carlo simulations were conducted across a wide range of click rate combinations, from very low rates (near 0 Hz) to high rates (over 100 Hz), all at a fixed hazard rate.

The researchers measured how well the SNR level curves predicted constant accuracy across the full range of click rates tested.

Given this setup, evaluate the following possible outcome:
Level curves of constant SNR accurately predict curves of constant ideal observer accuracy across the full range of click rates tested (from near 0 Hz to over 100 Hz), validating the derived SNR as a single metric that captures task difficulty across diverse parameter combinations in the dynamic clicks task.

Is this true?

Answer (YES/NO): NO